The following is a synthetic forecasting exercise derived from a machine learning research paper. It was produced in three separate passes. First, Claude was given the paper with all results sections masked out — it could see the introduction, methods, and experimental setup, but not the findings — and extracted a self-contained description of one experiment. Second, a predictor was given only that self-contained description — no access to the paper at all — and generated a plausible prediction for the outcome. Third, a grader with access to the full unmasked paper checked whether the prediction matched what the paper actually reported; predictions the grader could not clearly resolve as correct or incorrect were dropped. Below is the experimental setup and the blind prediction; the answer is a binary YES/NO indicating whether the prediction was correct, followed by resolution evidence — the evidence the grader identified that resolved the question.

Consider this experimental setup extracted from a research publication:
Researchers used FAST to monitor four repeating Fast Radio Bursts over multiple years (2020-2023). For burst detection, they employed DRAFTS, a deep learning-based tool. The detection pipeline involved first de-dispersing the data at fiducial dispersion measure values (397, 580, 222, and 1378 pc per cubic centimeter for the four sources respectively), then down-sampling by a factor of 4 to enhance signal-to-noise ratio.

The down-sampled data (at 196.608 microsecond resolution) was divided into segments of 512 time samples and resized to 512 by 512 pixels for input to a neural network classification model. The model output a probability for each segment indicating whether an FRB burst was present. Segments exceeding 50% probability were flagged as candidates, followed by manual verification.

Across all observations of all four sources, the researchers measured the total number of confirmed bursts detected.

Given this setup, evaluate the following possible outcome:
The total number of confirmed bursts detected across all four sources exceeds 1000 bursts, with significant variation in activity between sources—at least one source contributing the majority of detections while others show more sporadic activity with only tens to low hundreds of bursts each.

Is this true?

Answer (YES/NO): NO